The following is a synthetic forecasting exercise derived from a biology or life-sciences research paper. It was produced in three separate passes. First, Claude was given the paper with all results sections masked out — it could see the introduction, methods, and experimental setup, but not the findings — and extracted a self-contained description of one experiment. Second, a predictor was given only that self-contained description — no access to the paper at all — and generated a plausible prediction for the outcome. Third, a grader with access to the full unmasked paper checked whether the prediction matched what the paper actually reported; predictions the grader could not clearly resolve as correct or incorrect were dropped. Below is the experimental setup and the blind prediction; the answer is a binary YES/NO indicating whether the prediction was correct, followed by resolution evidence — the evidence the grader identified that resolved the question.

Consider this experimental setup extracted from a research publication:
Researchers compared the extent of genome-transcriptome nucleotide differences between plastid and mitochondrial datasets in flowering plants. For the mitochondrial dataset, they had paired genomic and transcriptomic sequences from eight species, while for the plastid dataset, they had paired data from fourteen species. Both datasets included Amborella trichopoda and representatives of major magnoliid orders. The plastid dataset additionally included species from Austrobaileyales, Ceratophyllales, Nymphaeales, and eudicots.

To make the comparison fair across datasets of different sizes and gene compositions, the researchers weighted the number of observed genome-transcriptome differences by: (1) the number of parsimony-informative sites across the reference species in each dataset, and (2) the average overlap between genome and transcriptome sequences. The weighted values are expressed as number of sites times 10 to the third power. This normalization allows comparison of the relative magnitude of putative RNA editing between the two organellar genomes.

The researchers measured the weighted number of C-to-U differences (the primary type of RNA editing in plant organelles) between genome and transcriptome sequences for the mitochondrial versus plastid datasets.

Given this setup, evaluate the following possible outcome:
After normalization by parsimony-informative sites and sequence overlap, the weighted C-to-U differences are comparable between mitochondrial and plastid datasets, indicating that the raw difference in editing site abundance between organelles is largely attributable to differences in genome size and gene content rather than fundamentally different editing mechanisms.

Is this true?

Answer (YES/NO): NO